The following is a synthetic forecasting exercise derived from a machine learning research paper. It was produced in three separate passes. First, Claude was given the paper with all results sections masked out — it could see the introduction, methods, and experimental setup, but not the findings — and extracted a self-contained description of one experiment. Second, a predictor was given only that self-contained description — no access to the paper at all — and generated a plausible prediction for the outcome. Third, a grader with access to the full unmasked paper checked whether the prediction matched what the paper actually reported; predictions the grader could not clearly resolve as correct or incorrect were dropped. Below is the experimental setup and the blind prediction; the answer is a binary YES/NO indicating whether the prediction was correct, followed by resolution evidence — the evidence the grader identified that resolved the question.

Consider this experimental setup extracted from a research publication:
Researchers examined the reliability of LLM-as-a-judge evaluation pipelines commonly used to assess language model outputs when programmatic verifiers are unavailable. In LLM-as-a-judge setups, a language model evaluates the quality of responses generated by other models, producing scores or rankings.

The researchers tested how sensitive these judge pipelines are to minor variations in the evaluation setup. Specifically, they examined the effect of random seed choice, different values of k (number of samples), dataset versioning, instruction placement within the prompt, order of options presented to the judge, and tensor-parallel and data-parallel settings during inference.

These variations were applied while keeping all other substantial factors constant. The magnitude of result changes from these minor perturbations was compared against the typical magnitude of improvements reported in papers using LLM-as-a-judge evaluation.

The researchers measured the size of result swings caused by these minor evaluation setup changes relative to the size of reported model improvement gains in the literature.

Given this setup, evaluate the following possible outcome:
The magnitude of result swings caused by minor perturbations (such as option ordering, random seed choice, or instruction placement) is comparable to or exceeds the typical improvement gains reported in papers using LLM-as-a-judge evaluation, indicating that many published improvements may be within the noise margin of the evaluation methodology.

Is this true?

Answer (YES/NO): YES